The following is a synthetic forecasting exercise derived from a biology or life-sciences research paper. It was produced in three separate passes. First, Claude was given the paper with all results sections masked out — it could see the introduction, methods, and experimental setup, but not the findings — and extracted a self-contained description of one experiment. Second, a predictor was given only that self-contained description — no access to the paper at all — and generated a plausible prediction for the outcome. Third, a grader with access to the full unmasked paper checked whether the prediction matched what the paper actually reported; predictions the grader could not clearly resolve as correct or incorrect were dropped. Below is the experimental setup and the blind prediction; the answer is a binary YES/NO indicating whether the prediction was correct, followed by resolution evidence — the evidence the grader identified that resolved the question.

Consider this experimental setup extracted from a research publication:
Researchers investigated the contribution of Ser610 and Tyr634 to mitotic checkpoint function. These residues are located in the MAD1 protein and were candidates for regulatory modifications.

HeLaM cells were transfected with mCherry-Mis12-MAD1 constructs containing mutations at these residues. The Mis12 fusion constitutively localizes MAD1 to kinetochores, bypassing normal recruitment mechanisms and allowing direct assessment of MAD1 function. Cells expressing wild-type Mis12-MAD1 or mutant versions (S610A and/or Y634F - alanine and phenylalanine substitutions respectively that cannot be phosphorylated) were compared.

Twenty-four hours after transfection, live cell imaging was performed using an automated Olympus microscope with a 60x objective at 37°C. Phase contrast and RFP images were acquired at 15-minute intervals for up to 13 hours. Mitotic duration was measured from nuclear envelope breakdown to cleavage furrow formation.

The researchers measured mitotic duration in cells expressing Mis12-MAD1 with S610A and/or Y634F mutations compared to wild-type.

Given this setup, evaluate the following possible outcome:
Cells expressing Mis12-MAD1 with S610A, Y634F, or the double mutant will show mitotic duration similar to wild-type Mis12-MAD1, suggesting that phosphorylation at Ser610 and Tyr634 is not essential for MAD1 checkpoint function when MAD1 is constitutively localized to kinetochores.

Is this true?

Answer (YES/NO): NO